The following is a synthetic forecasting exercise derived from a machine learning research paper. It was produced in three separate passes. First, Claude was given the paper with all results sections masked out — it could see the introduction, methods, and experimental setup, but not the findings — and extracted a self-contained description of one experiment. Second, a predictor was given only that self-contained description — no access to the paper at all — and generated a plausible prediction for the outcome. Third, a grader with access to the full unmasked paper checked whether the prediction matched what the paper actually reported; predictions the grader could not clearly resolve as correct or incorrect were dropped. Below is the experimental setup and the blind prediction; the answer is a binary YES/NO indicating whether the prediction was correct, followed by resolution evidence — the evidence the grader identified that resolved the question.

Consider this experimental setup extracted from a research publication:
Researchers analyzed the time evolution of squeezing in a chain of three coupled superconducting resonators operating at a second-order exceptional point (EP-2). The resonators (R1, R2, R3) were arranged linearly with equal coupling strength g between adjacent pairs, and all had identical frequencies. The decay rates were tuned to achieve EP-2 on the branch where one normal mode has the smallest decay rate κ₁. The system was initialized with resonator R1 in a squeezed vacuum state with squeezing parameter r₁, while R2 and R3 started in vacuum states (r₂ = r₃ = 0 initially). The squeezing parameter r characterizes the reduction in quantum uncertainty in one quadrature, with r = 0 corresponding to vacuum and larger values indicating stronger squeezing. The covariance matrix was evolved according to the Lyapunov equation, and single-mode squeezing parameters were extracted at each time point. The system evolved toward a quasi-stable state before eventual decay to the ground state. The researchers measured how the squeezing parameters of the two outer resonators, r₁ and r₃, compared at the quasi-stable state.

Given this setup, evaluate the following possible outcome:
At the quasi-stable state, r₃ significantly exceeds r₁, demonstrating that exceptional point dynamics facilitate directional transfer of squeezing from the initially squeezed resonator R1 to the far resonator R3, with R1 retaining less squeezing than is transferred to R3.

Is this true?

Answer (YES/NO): NO